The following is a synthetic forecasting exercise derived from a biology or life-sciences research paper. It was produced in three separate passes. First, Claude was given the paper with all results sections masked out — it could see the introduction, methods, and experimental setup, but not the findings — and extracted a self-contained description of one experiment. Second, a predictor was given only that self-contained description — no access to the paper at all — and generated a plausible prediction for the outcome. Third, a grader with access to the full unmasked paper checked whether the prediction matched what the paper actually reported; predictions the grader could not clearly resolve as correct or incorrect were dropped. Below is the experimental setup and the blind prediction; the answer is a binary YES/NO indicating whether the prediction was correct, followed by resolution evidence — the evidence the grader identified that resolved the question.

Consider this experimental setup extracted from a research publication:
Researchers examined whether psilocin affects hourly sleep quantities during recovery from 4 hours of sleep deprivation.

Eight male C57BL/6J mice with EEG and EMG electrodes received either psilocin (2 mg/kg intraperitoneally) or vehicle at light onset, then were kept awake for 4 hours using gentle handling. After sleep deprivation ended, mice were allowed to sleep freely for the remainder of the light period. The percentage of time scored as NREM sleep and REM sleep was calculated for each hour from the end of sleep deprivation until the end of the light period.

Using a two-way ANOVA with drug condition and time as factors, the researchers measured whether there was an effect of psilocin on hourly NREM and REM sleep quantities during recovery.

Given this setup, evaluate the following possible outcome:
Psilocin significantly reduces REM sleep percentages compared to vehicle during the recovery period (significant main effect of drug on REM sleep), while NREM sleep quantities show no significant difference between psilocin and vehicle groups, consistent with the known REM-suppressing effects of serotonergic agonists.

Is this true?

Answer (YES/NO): NO